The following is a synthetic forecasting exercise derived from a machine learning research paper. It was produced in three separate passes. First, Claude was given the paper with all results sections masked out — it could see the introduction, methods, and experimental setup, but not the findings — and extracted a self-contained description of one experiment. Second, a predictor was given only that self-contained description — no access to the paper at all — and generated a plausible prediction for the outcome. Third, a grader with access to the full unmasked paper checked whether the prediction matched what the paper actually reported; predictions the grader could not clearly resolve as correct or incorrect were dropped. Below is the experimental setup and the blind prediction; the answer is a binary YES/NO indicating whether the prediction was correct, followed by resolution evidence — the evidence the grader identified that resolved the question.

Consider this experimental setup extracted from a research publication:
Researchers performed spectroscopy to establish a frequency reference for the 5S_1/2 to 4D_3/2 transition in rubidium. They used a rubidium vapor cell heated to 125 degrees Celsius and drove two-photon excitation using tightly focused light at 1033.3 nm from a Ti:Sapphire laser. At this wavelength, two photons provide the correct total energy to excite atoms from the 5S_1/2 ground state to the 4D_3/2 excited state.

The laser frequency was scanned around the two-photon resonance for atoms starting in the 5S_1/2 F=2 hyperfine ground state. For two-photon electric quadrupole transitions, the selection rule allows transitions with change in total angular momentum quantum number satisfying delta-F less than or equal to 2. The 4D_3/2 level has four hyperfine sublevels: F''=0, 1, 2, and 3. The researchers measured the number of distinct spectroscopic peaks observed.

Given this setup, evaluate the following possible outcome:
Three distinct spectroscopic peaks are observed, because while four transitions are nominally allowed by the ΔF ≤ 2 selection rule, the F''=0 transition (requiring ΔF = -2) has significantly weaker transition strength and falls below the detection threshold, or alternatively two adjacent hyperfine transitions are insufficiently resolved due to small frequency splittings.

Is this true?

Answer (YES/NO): NO